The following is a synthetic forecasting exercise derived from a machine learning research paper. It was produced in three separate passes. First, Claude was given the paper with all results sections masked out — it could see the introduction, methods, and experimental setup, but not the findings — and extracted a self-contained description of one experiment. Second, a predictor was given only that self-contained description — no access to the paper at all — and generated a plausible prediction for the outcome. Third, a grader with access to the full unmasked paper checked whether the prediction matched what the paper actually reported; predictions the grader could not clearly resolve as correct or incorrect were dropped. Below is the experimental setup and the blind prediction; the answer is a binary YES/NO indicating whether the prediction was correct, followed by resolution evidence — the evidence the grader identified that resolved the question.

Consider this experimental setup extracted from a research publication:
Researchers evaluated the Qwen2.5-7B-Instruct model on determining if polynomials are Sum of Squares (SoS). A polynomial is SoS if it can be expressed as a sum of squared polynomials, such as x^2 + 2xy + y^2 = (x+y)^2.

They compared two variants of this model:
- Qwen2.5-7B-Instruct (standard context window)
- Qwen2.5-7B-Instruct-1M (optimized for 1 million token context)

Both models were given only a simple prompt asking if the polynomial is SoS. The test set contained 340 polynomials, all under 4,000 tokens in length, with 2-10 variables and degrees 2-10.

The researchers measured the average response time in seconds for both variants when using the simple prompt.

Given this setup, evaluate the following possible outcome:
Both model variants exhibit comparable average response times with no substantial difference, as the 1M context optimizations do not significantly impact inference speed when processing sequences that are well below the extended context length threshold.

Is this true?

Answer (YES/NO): NO